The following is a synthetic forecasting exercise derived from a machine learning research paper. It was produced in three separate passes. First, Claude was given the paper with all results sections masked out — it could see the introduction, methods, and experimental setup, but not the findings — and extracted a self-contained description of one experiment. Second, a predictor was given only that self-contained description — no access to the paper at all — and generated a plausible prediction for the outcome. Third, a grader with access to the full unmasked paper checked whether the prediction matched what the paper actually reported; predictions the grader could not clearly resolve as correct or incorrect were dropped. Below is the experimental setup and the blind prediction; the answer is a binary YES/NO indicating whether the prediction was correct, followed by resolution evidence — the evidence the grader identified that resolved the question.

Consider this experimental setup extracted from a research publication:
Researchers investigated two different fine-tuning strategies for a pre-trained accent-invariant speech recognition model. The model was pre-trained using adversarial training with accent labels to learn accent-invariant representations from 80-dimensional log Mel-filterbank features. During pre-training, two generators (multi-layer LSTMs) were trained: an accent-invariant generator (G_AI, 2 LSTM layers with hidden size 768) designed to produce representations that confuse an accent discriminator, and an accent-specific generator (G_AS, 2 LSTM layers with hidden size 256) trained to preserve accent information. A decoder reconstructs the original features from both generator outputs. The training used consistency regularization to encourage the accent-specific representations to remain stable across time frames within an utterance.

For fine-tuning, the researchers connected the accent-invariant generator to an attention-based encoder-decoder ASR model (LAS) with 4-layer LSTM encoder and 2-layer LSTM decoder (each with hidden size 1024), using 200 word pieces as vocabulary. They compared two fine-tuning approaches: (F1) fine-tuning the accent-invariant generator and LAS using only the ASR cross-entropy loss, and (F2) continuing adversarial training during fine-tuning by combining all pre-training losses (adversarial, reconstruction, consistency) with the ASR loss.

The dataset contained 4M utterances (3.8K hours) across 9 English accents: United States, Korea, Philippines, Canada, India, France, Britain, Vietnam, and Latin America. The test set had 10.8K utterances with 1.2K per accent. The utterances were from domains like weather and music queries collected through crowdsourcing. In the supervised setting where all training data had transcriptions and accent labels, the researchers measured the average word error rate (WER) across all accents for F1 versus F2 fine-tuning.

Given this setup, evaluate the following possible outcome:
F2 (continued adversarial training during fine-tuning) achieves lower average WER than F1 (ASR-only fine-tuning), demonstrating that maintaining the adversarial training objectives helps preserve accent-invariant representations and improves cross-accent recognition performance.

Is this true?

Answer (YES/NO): NO